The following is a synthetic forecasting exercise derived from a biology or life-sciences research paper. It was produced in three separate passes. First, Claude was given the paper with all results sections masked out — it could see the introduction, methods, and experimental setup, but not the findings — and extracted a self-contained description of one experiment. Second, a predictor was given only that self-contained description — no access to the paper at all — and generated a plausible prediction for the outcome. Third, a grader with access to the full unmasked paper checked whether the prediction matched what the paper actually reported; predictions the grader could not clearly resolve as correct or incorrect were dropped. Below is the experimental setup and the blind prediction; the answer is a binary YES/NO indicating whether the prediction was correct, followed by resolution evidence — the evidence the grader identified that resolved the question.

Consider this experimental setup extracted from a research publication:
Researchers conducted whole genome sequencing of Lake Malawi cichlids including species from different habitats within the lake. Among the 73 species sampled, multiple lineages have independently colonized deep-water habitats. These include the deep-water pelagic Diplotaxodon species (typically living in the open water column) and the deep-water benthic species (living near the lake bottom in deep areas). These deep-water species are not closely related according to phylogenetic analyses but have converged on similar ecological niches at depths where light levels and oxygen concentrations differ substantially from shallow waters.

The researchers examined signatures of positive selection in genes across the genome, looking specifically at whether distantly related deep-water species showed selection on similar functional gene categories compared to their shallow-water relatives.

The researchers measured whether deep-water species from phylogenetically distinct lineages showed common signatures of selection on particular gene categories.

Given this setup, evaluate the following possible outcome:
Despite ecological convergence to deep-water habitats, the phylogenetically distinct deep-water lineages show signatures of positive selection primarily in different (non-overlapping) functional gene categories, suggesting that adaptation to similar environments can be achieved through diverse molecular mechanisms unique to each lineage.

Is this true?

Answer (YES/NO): NO